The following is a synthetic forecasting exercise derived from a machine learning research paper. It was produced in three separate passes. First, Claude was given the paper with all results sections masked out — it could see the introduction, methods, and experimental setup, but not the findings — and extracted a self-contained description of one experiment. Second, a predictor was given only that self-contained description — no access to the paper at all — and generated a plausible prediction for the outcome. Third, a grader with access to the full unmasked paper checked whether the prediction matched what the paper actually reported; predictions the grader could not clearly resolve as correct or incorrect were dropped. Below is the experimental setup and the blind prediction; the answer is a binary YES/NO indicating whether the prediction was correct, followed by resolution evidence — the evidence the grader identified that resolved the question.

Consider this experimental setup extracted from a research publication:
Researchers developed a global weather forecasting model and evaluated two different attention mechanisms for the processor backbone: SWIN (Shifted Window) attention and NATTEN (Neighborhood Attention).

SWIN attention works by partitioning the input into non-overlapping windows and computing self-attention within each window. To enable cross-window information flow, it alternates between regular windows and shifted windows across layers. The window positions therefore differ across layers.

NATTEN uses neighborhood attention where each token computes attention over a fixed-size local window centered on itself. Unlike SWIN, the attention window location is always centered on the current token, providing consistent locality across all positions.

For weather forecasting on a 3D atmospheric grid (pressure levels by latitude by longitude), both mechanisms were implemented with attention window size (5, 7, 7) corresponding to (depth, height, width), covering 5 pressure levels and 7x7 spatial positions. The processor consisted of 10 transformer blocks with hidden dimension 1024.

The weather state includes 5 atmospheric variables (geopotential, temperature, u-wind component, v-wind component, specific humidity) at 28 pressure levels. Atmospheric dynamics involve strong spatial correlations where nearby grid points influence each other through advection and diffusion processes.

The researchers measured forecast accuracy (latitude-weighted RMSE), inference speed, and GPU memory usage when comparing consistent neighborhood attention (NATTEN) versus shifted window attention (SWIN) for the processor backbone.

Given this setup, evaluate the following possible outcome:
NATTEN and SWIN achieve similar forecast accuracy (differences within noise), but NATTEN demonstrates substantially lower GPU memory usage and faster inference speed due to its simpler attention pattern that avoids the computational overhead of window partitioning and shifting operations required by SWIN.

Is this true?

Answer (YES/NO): NO